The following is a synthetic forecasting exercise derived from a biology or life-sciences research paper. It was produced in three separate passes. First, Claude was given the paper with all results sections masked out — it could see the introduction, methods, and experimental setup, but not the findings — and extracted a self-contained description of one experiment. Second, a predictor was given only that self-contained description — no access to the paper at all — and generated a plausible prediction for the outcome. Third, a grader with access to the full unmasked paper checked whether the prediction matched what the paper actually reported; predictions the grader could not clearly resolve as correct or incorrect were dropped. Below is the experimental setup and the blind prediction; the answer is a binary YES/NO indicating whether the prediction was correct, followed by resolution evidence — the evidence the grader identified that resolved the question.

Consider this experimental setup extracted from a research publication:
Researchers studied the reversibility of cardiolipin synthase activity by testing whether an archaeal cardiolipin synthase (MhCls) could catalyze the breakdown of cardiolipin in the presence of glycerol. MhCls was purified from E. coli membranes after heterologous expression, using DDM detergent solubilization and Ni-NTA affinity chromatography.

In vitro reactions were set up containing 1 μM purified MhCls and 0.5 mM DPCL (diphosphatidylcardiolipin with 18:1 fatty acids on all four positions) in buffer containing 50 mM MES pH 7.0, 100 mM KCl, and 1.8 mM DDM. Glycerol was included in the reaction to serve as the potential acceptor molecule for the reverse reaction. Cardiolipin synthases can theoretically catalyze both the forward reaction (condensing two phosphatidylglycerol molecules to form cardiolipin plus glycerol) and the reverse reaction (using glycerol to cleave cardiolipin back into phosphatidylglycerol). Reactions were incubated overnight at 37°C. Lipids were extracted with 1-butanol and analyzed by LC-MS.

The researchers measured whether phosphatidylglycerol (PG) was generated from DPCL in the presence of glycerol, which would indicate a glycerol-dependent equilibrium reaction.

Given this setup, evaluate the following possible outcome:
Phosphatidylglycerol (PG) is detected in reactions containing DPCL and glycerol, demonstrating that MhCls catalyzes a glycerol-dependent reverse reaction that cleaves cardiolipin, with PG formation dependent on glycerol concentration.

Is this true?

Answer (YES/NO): YES